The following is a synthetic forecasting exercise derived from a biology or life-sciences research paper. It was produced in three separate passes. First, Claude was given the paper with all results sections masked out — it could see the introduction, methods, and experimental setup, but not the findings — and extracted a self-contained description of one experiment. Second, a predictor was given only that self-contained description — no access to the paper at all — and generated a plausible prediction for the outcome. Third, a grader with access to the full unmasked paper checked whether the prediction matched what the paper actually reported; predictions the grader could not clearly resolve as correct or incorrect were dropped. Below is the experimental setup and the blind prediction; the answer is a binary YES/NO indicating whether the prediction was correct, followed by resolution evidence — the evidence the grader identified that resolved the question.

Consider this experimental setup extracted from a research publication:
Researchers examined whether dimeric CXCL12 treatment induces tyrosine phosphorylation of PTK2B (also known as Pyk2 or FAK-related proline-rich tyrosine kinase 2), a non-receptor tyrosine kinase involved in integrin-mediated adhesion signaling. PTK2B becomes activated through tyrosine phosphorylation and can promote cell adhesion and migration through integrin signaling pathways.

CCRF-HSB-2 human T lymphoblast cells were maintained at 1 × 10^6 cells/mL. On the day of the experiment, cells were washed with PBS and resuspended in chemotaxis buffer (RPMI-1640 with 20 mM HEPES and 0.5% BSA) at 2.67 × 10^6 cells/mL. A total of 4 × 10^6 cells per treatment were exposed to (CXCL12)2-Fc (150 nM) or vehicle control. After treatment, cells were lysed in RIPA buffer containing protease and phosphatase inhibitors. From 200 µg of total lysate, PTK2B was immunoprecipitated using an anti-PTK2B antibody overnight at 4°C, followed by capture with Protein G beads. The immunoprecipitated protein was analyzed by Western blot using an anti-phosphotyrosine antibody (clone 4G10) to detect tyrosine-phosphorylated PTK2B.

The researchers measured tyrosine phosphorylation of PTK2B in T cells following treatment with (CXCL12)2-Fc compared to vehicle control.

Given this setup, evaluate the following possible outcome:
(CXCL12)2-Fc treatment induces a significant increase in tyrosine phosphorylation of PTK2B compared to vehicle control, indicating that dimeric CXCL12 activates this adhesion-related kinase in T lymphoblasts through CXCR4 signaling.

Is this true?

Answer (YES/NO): YES